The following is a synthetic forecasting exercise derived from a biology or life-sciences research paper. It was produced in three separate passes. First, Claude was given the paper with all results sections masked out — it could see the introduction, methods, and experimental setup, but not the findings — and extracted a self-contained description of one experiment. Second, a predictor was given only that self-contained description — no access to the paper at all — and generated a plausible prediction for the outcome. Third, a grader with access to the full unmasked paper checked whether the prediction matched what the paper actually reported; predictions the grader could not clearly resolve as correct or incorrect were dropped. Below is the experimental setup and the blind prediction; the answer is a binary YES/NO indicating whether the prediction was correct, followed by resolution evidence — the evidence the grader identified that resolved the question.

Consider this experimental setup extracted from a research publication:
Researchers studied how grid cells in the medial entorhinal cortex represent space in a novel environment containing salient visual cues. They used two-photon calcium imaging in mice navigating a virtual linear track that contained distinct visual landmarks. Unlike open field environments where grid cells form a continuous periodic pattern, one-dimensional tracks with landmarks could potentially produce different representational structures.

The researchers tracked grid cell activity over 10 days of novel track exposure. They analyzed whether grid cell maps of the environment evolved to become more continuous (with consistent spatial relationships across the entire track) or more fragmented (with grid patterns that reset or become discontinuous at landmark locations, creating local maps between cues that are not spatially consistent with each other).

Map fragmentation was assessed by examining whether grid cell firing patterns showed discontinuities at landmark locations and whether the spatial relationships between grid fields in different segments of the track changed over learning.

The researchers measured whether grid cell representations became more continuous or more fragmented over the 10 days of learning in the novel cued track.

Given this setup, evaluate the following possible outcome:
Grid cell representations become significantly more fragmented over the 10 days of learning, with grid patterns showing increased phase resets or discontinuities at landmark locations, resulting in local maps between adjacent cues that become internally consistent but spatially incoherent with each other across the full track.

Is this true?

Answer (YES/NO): YES